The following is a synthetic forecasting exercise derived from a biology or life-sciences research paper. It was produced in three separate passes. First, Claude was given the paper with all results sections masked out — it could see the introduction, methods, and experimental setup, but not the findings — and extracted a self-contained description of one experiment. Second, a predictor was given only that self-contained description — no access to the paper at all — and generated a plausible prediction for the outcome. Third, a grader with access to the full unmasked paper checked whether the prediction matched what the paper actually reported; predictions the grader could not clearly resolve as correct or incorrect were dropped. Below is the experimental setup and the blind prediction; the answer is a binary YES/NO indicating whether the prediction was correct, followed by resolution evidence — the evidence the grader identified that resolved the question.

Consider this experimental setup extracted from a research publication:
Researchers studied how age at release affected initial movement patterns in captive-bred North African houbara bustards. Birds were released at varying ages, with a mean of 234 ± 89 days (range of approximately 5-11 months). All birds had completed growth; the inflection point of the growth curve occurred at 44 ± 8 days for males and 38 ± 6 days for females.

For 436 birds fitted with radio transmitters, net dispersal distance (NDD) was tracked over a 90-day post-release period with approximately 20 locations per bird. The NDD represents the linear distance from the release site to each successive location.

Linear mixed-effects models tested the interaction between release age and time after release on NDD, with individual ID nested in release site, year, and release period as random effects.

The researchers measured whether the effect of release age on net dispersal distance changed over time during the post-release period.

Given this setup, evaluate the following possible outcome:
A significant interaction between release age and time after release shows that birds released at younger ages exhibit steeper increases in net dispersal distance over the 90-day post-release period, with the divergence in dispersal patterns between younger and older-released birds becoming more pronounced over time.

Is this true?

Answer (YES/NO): NO